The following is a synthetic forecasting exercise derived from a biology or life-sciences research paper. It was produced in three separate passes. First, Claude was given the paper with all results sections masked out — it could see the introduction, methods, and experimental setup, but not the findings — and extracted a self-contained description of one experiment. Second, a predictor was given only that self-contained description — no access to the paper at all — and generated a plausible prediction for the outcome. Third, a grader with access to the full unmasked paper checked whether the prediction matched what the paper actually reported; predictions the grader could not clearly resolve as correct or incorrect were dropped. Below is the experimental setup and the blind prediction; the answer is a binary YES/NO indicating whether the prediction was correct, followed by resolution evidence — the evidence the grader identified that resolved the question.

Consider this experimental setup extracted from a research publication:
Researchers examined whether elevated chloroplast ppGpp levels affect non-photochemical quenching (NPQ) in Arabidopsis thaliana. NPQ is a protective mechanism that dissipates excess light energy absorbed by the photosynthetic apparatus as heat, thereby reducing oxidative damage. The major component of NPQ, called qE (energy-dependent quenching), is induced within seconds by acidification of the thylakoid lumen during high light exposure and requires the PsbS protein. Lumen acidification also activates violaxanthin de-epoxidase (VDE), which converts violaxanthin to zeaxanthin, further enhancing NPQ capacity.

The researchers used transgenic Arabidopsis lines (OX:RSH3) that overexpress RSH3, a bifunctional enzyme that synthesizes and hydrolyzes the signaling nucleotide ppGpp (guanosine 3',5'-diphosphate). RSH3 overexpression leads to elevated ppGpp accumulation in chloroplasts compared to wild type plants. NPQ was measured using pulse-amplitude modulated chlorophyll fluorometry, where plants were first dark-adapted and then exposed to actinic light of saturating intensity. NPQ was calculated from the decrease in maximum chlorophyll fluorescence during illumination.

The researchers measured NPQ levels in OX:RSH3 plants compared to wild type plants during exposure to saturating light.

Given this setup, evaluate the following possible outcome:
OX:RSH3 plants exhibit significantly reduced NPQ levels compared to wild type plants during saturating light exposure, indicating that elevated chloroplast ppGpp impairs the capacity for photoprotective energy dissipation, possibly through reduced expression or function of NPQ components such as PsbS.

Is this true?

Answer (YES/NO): NO